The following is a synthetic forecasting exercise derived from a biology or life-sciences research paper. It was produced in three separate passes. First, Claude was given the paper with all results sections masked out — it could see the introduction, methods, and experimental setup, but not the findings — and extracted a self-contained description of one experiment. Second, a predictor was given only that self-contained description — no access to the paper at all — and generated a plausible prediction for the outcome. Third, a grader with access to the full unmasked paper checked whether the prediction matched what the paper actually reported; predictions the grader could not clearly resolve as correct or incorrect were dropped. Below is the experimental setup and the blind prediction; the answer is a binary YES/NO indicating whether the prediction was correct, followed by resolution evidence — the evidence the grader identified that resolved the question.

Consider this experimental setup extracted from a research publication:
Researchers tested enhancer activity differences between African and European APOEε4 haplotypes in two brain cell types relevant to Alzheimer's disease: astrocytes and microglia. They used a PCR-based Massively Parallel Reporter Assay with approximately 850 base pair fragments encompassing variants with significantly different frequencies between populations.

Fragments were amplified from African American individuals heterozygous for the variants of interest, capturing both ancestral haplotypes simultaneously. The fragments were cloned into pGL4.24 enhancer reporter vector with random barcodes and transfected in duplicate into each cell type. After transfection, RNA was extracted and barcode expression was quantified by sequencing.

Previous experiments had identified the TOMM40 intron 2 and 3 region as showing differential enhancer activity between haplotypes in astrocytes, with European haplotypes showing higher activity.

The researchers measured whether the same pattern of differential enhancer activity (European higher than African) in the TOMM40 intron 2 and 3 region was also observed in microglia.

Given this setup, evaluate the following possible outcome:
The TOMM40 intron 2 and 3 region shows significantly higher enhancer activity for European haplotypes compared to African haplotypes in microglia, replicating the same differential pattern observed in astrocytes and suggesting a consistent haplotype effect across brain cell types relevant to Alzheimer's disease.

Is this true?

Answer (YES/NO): YES